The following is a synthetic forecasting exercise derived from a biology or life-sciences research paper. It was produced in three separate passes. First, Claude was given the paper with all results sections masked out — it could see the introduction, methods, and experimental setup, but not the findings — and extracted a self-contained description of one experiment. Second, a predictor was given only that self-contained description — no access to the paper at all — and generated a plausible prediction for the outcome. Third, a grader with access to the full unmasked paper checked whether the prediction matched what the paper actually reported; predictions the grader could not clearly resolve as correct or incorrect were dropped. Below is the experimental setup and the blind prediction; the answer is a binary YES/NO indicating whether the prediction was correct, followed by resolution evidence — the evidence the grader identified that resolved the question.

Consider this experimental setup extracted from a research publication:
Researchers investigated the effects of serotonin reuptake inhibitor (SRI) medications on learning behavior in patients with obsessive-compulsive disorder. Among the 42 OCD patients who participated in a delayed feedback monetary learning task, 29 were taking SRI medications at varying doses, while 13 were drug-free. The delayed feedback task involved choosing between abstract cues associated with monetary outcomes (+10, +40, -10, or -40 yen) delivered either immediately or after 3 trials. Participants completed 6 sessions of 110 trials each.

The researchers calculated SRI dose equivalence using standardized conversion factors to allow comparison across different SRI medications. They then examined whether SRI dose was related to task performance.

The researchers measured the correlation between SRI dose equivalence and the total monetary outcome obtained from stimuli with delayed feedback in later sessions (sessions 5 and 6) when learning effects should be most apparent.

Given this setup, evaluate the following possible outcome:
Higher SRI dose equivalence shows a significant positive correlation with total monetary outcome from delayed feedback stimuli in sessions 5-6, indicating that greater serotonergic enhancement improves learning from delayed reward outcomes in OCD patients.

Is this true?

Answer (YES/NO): YES